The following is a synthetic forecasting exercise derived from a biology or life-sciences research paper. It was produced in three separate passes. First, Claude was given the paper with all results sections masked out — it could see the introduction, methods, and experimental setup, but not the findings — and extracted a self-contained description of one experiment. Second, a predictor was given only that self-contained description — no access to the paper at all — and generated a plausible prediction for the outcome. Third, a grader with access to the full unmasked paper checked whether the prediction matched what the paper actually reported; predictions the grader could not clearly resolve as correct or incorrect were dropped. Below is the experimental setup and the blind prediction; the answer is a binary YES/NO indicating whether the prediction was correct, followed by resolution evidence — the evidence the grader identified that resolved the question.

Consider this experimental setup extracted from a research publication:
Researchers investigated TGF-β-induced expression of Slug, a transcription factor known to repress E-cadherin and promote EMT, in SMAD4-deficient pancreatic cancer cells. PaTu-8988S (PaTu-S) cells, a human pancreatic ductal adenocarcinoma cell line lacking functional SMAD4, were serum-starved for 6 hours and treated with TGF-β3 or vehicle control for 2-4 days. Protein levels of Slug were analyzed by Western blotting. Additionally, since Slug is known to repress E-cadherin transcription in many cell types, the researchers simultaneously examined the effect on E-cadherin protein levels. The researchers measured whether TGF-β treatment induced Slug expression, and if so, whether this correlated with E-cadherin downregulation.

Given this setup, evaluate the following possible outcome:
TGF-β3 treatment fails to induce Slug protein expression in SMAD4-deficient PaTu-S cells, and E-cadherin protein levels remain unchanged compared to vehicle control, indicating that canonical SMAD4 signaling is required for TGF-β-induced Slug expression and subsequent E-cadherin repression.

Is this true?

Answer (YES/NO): NO